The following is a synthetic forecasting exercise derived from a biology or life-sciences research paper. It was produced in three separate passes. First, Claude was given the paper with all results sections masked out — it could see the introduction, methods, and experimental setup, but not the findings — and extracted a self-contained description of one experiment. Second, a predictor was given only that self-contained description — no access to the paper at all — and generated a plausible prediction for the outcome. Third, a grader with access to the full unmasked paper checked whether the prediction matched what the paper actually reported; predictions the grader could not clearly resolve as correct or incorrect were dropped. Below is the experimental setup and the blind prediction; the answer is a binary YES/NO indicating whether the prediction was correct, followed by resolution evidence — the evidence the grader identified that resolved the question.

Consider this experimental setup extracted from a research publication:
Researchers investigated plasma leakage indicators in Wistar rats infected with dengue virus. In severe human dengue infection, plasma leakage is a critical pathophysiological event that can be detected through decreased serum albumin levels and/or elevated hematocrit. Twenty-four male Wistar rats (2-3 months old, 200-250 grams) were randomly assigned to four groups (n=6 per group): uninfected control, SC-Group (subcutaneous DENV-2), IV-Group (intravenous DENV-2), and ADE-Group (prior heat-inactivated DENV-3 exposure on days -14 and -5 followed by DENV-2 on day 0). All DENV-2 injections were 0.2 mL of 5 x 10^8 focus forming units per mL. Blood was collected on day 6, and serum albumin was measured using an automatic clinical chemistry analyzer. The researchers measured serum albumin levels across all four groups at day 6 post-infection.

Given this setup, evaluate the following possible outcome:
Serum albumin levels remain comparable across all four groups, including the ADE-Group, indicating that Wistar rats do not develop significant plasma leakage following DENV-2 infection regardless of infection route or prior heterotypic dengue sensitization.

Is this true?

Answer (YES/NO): YES